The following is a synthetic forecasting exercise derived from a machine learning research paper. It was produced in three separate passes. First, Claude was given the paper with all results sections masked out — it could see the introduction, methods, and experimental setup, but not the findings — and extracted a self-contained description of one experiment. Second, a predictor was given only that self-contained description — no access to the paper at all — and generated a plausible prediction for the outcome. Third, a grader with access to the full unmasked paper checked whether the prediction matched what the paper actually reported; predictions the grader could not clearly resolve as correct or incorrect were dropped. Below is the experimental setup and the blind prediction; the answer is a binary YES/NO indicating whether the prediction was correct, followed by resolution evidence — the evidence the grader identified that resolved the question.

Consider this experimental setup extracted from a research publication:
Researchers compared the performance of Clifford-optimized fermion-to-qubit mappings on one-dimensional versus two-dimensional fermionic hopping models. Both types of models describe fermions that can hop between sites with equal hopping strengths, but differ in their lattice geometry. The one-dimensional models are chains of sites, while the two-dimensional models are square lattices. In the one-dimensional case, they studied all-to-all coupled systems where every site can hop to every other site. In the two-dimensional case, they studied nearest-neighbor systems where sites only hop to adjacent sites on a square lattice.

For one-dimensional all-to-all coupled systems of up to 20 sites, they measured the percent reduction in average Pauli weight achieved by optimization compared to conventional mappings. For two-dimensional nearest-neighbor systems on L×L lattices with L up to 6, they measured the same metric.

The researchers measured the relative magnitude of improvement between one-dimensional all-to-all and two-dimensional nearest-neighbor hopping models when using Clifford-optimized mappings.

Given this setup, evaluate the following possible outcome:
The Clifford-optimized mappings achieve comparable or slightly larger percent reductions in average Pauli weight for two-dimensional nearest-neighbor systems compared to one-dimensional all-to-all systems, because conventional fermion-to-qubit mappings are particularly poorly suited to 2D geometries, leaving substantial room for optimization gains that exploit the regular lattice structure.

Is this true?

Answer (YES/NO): NO